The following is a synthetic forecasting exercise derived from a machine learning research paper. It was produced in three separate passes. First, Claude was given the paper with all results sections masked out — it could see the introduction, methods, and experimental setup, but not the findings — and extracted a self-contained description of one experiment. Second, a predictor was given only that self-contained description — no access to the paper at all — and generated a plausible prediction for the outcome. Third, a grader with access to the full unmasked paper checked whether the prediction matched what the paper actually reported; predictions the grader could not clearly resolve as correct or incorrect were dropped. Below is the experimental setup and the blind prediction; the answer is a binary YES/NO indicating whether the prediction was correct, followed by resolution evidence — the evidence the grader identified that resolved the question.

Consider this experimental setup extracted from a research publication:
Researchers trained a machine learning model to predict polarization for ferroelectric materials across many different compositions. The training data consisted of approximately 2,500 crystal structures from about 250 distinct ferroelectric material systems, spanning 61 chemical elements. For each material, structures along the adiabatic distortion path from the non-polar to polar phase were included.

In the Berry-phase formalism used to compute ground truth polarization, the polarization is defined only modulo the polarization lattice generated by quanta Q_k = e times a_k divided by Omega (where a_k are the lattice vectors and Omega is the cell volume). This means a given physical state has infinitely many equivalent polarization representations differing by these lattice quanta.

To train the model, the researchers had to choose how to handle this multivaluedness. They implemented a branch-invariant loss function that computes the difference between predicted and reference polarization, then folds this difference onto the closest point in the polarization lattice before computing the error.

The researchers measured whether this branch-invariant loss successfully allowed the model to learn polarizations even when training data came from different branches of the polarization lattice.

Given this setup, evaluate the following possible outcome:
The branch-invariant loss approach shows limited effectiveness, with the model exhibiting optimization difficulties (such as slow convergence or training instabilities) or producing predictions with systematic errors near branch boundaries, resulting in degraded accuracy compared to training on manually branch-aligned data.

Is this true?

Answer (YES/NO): NO